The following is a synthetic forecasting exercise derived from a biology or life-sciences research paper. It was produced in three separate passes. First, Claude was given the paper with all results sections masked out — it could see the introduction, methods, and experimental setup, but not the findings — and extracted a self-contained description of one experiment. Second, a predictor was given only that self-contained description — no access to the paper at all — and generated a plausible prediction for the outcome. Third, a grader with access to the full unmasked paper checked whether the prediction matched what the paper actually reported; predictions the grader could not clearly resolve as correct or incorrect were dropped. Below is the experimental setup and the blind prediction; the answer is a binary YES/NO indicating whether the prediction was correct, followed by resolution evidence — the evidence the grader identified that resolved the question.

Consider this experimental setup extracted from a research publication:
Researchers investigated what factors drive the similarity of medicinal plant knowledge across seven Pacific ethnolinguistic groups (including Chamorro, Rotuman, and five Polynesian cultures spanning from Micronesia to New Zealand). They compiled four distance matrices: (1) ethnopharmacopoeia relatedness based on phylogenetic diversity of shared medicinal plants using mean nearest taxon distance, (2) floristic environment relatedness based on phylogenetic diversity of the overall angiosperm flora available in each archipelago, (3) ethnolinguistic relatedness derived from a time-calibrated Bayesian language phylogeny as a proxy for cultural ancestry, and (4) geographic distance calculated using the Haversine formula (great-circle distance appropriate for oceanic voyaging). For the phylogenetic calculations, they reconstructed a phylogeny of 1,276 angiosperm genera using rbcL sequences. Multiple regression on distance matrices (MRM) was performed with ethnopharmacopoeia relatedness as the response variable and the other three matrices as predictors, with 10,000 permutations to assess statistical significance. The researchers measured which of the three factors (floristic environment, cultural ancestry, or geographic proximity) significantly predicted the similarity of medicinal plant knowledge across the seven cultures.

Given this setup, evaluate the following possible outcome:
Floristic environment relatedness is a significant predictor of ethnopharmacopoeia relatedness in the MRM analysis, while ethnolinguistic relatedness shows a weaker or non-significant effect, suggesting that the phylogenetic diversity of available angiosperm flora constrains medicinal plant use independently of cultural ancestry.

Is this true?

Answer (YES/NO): YES